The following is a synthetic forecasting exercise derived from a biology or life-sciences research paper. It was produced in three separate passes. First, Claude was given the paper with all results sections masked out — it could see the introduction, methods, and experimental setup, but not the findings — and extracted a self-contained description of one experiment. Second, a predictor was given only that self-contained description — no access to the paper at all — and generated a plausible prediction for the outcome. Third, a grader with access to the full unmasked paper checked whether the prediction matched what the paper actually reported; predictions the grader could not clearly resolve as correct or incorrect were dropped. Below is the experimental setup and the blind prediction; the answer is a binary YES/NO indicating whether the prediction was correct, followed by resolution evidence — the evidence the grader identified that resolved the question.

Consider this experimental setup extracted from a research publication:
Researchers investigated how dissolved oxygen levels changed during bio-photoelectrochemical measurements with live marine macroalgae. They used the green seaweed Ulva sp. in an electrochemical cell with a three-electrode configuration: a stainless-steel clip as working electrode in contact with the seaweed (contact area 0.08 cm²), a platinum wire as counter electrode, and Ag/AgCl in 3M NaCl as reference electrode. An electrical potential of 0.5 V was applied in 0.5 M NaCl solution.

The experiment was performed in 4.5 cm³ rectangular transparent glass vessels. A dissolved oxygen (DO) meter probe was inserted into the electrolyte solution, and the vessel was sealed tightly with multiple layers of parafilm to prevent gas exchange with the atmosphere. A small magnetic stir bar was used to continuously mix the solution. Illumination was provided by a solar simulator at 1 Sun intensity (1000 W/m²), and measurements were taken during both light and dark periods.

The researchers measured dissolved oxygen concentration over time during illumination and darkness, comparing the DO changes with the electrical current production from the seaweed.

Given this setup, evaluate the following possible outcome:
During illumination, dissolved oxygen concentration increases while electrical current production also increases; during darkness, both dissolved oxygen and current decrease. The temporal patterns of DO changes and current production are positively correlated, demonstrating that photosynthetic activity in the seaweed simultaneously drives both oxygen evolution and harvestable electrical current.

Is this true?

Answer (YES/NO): NO